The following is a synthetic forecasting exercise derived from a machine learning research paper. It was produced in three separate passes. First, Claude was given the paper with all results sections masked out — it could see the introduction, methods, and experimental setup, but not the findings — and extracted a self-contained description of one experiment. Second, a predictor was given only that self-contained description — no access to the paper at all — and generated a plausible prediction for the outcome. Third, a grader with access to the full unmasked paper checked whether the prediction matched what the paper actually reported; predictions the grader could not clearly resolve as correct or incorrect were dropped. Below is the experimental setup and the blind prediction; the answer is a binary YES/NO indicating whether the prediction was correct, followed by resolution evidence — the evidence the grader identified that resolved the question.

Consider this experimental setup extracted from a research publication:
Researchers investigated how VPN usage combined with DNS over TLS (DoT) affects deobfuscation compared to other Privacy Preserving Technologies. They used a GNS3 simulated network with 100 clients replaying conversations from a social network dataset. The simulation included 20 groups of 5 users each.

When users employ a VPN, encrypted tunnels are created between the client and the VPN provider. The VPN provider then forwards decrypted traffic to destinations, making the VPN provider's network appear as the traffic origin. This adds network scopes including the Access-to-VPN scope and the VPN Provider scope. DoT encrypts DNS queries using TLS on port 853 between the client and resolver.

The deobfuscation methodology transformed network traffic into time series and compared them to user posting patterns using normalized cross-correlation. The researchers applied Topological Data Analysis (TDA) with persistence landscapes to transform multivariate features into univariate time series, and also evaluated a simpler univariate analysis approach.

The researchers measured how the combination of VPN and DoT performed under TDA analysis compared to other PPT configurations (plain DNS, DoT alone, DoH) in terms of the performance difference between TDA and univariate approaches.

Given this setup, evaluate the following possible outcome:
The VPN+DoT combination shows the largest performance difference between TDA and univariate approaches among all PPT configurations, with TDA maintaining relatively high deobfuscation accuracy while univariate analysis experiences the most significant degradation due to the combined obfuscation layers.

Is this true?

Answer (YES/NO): NO